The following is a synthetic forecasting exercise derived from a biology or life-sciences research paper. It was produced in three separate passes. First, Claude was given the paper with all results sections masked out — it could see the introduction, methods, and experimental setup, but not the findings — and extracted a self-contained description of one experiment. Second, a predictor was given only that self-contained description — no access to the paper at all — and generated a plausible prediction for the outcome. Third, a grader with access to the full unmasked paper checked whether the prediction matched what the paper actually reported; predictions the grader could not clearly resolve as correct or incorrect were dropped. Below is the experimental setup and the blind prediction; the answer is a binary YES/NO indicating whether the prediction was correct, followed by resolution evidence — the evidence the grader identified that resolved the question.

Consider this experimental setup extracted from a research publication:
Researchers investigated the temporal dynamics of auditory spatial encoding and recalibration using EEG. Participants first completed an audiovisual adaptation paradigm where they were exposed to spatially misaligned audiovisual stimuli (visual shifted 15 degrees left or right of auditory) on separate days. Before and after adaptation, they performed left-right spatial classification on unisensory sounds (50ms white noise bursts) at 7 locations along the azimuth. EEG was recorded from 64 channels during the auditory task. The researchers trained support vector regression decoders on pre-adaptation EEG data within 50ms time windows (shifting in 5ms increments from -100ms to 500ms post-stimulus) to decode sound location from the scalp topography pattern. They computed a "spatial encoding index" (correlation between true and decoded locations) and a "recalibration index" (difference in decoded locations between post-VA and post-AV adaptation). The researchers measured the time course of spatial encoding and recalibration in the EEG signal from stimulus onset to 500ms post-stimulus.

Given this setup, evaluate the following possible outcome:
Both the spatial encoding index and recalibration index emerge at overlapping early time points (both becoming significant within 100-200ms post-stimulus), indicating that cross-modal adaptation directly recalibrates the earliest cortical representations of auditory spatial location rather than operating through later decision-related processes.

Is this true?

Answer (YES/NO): NO